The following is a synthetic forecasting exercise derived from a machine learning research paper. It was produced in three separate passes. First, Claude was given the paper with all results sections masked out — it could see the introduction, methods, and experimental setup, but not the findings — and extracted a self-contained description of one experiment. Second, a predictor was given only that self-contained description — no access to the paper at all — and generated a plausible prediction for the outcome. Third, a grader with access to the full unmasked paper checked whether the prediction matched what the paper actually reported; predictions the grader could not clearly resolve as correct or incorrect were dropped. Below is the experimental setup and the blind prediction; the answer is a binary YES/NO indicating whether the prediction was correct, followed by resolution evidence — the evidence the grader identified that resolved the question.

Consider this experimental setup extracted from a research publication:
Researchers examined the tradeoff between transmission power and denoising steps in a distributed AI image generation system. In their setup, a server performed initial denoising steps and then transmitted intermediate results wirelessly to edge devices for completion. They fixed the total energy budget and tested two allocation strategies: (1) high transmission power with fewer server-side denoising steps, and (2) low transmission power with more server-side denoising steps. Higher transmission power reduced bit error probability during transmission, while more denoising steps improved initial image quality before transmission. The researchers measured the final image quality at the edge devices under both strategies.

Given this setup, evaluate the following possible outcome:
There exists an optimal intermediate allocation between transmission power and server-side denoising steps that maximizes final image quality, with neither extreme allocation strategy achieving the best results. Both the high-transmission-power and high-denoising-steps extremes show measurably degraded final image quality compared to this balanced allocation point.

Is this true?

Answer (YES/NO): YES